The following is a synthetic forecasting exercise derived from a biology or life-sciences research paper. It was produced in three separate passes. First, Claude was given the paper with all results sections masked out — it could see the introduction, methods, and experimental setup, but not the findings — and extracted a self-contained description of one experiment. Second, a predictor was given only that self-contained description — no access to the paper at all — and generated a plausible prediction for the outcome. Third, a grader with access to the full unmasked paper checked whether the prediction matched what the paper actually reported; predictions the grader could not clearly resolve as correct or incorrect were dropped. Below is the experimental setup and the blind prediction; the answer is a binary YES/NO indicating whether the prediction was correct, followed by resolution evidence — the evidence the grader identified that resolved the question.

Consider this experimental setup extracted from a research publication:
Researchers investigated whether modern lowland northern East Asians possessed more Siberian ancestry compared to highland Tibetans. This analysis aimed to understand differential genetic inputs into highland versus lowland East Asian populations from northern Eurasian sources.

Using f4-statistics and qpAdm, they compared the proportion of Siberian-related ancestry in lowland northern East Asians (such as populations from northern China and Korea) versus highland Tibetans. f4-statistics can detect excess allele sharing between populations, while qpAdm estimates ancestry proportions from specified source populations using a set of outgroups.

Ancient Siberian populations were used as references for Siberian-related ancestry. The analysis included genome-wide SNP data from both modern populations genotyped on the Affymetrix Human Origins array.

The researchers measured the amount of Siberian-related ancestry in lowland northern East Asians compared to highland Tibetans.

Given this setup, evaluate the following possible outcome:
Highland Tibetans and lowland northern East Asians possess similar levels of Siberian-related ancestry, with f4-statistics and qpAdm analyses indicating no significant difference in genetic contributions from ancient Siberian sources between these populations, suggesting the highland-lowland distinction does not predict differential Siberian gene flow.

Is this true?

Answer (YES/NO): NO